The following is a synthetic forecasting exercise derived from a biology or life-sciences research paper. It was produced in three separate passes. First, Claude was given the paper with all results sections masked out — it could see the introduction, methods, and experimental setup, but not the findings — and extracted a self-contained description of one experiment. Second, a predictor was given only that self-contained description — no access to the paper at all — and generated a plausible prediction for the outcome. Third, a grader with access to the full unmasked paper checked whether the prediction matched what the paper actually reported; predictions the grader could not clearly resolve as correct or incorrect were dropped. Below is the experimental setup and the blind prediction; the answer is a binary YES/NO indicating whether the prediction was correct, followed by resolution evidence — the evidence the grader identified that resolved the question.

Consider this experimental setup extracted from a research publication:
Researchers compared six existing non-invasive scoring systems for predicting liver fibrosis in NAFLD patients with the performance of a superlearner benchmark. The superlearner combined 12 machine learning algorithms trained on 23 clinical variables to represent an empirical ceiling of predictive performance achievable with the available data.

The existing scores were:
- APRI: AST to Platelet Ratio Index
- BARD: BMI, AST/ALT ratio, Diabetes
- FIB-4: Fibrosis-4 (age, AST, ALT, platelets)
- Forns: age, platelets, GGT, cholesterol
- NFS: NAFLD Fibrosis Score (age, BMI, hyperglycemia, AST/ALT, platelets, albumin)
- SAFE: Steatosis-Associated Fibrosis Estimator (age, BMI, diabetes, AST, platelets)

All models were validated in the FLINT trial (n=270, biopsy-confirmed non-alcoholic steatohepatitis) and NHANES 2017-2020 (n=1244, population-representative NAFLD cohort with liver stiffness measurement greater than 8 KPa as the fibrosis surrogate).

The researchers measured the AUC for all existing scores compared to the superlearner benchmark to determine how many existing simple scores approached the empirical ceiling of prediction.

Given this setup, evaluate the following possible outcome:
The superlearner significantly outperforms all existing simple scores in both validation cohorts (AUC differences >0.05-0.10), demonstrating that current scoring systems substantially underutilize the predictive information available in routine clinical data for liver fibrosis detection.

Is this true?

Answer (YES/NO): NO